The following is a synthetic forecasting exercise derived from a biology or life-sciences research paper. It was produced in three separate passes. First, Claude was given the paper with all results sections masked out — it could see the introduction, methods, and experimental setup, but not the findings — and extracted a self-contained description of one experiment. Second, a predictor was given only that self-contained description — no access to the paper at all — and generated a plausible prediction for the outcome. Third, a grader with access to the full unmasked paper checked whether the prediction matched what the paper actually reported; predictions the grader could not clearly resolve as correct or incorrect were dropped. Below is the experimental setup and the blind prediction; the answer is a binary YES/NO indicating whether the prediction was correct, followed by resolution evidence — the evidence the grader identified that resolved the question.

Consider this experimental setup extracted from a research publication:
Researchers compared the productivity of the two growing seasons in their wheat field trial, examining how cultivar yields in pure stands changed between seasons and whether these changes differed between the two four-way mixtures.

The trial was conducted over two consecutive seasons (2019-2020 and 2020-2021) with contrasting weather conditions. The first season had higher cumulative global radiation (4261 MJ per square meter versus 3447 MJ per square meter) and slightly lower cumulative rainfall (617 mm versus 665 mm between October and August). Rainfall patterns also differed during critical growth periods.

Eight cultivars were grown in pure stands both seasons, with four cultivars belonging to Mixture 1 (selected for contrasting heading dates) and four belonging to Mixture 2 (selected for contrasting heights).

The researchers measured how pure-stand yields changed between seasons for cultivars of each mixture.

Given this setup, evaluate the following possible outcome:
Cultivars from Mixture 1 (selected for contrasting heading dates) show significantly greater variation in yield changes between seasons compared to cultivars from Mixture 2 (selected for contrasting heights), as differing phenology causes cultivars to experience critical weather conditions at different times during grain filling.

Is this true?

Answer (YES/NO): NO